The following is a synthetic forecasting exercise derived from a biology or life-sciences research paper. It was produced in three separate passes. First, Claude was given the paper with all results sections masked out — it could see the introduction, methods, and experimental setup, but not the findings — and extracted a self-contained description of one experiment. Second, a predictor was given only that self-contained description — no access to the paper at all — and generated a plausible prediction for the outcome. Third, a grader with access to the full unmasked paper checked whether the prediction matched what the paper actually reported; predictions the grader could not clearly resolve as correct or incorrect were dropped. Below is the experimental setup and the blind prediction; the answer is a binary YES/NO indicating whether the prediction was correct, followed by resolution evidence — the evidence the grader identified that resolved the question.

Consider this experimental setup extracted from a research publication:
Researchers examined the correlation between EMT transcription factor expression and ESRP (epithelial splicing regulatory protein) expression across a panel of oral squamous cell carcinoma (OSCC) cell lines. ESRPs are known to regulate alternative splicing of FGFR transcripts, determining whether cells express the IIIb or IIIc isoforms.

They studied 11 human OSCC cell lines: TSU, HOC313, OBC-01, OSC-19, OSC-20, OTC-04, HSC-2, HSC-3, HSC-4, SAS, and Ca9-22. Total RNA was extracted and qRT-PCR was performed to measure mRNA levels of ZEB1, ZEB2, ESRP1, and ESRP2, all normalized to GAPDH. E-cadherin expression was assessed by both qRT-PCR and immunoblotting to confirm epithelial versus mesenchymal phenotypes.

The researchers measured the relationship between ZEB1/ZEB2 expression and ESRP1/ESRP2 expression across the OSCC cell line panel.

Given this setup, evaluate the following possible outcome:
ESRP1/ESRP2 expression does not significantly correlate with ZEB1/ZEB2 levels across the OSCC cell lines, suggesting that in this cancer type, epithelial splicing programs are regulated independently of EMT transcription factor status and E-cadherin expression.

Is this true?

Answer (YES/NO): NO